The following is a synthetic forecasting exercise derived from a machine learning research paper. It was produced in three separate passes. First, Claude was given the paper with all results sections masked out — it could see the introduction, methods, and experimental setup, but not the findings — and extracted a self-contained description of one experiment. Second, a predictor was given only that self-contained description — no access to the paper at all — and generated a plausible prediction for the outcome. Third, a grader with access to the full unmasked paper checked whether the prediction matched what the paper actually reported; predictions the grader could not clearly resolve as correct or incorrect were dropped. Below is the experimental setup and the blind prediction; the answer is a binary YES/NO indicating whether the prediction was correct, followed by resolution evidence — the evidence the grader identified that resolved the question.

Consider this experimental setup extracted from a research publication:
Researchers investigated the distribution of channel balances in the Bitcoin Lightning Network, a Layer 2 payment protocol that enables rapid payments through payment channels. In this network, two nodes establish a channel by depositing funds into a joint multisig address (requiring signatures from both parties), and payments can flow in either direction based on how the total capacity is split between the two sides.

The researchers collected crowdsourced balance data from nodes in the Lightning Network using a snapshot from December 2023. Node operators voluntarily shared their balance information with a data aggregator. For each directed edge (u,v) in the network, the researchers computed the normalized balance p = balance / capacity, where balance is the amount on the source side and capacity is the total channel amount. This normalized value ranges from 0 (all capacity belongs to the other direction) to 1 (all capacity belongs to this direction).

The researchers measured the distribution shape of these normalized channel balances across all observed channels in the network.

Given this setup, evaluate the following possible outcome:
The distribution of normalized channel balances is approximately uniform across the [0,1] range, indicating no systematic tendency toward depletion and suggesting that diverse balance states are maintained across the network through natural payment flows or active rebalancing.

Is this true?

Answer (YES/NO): NO